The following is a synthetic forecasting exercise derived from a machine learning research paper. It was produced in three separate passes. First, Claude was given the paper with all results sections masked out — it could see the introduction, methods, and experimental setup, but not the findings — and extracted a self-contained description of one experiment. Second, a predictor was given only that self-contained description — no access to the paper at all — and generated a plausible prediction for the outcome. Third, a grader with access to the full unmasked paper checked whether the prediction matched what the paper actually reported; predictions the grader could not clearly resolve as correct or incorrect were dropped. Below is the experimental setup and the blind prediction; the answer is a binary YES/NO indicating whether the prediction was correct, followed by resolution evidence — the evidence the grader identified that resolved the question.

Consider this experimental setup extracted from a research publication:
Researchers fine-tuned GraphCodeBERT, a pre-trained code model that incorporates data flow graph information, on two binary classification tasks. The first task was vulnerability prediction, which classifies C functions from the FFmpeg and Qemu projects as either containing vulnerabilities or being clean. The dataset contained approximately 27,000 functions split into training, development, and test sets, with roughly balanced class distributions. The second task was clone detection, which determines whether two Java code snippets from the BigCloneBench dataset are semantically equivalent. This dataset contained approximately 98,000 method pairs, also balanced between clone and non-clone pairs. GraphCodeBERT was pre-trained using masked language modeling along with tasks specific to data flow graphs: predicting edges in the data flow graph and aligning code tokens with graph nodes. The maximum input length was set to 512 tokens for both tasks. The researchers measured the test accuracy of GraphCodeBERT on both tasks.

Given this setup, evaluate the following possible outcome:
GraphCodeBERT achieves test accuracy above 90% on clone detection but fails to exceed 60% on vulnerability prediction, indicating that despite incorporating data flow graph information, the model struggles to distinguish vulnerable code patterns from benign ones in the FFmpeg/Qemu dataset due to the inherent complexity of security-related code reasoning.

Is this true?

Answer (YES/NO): NO